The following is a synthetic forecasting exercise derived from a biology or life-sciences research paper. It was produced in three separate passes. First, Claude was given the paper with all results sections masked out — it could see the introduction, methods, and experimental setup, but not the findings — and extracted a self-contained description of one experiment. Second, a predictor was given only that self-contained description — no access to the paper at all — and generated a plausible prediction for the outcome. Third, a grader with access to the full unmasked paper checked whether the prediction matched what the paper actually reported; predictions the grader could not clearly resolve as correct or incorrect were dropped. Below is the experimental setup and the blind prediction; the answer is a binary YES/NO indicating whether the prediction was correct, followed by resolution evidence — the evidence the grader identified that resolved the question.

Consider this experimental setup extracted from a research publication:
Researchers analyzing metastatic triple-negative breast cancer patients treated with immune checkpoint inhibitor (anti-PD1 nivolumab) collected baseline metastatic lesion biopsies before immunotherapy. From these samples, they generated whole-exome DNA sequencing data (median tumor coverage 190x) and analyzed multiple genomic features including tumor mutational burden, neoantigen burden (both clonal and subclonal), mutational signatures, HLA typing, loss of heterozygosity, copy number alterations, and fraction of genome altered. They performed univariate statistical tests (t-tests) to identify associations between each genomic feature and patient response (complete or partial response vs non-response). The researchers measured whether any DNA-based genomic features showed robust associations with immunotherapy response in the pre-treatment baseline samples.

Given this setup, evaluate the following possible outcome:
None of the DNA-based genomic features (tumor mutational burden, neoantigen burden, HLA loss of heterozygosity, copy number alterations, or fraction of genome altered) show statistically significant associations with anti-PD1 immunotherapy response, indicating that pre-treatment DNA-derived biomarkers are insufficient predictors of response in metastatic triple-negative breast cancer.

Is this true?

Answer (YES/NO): YES